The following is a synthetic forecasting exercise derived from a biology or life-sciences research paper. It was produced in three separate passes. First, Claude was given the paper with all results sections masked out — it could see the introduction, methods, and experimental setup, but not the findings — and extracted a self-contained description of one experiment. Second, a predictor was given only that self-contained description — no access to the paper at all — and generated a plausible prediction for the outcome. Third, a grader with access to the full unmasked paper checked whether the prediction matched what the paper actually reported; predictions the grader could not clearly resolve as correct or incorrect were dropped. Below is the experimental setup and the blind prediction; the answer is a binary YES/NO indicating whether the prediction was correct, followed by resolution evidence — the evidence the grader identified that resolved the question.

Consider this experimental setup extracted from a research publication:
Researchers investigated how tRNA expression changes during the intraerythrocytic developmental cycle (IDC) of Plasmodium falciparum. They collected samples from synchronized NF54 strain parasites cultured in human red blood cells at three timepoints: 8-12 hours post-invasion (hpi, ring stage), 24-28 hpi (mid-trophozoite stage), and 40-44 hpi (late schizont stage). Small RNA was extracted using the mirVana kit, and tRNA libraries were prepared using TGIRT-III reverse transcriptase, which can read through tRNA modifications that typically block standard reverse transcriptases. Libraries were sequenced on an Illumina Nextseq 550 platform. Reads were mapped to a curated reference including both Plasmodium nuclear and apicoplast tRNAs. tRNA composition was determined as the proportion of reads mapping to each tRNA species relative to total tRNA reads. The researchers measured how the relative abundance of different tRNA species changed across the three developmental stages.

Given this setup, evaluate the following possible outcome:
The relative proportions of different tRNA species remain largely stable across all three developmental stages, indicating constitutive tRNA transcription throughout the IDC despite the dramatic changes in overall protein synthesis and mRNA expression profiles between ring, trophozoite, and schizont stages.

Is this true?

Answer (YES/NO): YES